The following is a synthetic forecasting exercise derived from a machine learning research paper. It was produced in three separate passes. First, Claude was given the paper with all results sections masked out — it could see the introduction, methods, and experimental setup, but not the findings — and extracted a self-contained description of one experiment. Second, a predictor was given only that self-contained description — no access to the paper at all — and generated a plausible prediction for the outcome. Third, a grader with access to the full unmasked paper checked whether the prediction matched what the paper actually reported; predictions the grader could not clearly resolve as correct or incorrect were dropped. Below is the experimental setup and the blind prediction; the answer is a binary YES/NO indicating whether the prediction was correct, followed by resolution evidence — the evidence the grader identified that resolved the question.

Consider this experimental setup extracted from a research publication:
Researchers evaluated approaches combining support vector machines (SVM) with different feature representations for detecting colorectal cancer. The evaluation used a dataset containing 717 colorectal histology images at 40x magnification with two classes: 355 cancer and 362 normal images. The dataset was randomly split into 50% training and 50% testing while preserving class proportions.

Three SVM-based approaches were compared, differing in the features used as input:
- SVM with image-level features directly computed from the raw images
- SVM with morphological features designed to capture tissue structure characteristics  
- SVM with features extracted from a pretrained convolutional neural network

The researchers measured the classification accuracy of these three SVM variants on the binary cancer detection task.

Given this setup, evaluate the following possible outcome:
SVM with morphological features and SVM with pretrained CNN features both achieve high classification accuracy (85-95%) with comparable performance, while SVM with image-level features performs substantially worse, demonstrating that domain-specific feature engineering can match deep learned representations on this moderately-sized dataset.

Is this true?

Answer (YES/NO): NO